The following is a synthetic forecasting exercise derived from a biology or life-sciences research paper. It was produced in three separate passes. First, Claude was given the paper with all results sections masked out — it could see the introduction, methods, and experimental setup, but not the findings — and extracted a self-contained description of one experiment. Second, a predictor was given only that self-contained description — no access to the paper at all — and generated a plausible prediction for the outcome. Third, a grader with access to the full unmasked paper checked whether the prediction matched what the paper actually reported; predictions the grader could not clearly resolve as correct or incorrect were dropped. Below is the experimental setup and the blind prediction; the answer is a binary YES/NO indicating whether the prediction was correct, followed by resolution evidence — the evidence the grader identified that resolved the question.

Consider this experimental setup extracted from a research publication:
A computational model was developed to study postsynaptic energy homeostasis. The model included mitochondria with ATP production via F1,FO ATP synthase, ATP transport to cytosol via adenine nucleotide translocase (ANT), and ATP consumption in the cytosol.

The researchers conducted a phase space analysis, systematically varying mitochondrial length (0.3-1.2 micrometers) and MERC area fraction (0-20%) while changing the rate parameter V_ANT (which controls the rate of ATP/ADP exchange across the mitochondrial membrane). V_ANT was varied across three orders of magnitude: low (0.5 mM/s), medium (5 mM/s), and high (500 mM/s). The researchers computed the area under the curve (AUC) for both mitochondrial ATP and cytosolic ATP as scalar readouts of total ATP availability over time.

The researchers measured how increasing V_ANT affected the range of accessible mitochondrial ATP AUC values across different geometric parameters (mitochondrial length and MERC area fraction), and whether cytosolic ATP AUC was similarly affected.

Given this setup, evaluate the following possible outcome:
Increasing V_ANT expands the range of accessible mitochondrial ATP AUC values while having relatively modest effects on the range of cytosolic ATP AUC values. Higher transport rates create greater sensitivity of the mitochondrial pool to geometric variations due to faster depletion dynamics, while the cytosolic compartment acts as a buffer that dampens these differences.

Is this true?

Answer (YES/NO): NO